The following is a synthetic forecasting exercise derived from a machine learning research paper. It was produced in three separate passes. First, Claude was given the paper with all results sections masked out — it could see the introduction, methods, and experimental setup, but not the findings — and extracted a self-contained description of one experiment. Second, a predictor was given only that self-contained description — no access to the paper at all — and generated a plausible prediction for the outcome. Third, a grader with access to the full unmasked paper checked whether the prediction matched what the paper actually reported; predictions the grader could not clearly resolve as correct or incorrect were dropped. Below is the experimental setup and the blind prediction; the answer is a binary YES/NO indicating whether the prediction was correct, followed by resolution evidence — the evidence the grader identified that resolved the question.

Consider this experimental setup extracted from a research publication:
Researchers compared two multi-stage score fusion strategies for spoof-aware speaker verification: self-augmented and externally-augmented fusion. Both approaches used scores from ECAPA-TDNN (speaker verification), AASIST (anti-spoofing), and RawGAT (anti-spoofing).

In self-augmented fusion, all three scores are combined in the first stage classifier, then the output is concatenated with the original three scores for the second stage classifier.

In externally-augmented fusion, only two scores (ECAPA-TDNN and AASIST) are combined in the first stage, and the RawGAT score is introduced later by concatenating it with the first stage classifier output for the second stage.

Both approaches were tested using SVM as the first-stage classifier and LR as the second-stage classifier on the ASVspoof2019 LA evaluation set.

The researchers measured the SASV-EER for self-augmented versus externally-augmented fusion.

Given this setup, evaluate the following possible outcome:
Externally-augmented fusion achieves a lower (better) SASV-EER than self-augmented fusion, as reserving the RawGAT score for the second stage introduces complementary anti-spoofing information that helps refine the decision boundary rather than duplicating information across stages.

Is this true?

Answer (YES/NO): NO